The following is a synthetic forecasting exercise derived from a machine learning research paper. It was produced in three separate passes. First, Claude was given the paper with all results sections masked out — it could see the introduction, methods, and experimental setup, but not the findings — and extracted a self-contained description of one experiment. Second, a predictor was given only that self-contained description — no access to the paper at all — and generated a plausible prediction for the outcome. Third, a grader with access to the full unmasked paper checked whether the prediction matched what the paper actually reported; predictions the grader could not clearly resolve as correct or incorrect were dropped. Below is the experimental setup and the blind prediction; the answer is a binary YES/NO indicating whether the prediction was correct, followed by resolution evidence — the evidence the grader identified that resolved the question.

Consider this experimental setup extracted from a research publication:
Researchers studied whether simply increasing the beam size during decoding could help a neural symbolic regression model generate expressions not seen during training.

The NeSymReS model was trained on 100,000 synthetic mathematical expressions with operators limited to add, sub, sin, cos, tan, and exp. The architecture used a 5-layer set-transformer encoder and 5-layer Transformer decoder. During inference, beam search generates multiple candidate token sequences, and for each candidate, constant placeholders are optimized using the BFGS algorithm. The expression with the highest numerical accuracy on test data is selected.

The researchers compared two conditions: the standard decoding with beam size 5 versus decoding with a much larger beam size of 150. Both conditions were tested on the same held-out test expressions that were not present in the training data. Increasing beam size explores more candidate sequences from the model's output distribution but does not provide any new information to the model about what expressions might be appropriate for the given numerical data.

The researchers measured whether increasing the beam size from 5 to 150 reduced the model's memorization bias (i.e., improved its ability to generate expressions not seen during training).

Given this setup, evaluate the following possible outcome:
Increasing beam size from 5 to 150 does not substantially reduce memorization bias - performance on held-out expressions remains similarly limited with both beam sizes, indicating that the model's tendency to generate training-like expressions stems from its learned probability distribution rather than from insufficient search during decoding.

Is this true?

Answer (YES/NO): YES